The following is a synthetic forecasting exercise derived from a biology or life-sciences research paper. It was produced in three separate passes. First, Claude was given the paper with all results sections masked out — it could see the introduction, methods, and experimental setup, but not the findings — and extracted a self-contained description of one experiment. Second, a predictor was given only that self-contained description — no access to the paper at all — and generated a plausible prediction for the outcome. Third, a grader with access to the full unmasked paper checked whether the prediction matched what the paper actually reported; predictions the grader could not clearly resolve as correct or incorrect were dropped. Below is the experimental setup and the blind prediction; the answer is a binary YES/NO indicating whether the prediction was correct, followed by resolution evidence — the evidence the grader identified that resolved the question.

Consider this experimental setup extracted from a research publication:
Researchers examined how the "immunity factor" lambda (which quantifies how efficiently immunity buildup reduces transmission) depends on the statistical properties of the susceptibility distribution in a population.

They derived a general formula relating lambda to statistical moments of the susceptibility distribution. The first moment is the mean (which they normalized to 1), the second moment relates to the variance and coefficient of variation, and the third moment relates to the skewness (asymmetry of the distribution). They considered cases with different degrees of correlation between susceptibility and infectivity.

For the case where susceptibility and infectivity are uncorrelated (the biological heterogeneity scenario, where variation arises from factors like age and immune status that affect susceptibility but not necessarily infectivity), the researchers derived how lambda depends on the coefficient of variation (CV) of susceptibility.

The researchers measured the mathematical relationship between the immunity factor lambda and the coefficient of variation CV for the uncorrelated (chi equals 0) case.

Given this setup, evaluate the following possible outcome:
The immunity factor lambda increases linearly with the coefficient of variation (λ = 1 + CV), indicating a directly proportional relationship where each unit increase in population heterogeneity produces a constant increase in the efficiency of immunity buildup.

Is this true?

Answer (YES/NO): NO